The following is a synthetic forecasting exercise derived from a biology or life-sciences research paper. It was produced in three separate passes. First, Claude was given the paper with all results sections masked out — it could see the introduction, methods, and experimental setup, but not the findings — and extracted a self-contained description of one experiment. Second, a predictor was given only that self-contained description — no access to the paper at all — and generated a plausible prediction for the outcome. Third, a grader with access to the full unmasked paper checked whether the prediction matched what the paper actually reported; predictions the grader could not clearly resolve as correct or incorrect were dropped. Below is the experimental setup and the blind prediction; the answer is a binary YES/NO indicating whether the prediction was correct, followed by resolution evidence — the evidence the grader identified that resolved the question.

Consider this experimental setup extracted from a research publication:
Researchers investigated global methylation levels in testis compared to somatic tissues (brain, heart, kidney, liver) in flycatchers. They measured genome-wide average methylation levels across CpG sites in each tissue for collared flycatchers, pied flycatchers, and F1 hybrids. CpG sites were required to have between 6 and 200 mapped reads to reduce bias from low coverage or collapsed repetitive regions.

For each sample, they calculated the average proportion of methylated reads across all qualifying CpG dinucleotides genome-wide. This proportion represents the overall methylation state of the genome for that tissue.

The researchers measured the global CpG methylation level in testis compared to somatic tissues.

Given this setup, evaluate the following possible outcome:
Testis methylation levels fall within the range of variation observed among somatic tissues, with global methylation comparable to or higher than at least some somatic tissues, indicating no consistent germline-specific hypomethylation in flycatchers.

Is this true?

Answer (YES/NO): NO